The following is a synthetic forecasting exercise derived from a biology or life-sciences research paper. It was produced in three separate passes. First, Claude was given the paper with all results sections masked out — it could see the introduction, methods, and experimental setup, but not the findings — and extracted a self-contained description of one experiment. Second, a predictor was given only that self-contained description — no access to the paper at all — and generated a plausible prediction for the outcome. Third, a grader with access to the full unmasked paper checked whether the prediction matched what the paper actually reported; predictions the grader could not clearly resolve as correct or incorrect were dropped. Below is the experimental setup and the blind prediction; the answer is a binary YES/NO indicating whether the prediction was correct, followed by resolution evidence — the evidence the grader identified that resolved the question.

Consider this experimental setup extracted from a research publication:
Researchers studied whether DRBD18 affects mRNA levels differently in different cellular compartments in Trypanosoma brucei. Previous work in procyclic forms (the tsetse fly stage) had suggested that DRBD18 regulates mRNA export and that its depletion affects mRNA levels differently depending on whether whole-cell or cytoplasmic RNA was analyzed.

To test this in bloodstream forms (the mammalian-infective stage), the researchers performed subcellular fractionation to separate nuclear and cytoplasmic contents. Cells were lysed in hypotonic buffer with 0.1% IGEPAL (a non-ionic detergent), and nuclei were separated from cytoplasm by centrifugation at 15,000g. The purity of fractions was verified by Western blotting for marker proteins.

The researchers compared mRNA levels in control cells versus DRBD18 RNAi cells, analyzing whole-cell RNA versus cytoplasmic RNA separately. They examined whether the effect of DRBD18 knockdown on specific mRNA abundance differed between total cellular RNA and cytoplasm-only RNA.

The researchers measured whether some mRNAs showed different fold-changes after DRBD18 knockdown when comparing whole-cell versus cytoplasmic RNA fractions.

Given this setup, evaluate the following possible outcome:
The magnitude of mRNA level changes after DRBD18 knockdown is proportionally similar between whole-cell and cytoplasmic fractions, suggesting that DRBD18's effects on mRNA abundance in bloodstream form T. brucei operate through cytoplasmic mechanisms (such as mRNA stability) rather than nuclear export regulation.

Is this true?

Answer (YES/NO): NO